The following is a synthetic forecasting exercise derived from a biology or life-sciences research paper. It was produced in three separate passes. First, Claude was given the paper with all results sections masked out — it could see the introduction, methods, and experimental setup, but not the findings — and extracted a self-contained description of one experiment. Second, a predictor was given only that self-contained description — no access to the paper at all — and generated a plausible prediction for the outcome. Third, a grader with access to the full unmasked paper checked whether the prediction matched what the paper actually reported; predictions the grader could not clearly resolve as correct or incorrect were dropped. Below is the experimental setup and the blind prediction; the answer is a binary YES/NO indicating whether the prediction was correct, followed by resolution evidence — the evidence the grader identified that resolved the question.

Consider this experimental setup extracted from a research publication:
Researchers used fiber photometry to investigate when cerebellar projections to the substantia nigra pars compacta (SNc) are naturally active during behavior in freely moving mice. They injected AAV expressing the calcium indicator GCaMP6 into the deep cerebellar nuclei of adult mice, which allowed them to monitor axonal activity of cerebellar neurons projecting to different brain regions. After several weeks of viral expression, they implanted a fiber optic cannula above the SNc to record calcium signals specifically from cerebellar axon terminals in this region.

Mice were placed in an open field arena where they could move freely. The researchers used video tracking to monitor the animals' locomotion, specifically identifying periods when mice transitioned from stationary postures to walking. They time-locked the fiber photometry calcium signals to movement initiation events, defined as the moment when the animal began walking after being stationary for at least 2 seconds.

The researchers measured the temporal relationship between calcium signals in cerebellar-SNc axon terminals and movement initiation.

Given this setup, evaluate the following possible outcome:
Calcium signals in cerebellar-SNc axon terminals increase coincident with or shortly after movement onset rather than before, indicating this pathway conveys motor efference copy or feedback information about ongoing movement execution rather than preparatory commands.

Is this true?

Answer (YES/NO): NO